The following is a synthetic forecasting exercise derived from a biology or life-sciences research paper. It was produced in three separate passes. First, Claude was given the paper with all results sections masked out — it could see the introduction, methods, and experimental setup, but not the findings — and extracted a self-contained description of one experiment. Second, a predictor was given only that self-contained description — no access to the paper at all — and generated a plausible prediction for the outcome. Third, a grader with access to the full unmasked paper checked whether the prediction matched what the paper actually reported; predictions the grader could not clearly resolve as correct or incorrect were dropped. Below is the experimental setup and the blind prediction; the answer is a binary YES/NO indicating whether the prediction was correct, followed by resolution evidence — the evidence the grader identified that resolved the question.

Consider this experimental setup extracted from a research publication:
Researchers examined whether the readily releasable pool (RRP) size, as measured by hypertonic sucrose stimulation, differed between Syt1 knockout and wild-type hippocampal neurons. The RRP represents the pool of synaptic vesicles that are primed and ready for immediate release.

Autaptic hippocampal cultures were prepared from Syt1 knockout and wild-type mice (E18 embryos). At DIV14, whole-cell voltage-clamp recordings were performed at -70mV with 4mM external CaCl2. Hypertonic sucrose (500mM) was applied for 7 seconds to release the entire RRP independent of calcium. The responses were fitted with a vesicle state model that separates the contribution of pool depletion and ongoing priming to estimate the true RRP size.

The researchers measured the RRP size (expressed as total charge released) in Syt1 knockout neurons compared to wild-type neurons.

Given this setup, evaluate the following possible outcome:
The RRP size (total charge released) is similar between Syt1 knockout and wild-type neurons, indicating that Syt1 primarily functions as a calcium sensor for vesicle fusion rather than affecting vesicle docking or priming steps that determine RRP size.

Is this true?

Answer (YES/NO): YES